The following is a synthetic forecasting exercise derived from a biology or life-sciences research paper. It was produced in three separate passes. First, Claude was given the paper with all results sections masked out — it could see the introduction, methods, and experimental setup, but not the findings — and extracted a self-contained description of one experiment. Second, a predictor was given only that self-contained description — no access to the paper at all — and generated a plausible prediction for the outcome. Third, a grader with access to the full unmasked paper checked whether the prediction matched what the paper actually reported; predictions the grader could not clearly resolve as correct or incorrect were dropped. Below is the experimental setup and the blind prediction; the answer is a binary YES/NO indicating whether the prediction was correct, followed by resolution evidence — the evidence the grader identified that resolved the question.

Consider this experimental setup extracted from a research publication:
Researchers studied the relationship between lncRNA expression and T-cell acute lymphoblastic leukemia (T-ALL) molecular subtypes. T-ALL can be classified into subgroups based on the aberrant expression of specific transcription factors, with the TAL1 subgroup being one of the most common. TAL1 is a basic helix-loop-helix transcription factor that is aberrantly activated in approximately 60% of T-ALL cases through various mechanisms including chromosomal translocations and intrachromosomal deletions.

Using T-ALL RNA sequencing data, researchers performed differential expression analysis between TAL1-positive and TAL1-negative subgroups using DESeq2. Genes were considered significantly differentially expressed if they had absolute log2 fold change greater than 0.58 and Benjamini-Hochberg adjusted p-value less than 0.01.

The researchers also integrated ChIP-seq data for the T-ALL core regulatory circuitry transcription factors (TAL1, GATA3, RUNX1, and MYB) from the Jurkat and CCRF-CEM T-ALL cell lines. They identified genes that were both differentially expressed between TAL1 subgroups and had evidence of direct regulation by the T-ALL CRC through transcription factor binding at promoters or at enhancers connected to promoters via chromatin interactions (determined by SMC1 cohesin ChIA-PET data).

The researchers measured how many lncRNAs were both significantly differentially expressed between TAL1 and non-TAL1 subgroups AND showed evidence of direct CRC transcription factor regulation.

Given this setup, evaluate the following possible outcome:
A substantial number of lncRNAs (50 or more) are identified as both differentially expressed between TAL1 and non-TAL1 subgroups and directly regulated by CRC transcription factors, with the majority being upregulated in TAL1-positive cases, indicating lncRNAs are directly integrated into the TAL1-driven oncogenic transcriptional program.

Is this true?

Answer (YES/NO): NO